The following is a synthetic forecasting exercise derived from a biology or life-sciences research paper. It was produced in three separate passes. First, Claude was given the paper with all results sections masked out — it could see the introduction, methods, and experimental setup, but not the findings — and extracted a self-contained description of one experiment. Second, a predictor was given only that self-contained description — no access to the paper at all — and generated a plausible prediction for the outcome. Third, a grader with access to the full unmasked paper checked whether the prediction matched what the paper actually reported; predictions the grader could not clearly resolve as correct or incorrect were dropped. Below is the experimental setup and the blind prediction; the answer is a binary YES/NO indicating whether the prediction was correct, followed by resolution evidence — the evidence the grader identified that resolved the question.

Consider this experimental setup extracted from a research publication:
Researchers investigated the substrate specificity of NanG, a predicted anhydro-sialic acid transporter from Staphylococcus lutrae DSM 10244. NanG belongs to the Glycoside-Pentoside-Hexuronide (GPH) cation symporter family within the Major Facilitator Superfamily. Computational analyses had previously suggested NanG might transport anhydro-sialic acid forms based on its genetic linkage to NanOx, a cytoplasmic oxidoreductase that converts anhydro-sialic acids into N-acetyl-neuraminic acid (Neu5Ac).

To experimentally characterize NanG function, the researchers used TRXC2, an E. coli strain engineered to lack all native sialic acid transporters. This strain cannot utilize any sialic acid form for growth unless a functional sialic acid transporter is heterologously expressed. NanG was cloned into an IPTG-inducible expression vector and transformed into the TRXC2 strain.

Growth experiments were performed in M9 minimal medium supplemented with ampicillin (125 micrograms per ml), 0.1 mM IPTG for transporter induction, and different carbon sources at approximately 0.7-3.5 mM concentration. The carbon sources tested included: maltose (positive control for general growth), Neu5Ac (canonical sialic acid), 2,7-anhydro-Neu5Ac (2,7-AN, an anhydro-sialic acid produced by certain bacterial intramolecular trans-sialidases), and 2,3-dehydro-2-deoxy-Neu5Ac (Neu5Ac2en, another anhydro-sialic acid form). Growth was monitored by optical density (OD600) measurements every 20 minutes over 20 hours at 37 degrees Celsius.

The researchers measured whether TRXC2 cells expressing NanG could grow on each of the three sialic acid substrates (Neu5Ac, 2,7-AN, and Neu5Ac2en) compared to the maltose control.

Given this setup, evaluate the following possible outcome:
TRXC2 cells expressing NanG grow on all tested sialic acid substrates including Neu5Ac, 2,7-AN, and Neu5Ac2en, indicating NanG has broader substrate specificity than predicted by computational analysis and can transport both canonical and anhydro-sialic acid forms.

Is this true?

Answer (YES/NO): NO